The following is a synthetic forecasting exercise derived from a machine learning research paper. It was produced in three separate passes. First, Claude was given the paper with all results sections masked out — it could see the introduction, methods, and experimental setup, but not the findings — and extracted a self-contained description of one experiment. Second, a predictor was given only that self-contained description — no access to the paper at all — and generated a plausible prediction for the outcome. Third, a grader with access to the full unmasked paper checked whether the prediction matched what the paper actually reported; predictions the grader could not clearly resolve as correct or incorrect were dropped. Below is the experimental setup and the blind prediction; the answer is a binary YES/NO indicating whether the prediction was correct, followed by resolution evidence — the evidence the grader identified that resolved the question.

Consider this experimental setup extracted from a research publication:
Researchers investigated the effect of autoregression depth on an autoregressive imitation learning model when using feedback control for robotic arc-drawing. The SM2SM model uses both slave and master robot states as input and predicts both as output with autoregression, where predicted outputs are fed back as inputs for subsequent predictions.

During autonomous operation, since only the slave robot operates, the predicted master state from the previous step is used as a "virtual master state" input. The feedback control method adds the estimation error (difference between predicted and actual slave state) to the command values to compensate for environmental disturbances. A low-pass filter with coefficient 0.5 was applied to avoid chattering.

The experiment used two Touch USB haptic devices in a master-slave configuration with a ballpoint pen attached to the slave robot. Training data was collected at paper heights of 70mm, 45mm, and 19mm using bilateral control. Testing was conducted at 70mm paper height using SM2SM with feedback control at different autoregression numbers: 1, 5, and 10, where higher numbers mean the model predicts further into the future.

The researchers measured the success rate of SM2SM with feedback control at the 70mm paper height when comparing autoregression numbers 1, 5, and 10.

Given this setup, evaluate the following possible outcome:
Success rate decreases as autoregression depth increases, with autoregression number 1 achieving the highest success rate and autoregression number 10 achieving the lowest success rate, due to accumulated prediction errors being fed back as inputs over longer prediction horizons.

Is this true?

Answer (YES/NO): NO